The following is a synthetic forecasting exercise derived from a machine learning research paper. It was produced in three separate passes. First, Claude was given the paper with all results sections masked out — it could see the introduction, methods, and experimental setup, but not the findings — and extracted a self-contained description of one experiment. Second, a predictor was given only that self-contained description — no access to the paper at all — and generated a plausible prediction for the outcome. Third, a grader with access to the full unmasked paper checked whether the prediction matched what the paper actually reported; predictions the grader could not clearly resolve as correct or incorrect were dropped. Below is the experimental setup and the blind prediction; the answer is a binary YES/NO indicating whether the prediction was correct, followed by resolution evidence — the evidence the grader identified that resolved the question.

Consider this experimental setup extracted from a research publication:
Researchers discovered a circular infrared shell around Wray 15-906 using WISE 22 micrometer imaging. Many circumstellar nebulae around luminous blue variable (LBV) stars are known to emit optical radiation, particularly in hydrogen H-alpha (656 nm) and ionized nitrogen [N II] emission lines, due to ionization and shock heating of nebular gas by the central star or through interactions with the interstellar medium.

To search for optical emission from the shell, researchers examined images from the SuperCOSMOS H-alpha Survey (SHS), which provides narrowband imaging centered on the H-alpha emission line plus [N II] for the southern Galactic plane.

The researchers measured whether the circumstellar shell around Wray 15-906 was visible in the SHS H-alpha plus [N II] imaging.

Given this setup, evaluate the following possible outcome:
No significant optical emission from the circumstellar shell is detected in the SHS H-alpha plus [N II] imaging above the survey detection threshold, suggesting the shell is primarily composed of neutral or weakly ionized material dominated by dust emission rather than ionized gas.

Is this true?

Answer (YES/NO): YES